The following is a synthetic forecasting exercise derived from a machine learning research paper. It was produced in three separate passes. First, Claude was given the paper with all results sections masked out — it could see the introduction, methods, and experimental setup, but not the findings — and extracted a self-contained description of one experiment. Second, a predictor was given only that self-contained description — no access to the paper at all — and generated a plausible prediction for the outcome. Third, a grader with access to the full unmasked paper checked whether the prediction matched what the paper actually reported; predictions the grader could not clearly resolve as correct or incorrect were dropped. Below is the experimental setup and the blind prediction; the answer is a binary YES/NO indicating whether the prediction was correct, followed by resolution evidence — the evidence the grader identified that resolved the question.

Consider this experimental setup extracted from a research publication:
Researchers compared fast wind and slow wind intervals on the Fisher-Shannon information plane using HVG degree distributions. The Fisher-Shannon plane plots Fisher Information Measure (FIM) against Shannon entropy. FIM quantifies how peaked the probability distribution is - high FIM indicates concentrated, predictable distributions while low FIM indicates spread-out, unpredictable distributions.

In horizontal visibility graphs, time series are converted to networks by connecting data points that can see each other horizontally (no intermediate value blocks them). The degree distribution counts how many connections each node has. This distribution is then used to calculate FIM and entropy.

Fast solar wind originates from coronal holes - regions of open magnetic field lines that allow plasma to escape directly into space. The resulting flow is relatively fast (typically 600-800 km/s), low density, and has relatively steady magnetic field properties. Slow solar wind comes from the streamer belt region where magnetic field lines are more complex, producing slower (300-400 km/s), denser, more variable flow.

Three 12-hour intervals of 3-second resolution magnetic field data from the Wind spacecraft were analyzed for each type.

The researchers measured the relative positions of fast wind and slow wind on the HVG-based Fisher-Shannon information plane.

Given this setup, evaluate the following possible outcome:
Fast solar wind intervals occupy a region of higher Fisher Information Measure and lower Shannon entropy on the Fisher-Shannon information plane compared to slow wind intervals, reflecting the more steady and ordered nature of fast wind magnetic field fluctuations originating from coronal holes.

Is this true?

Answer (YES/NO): NO